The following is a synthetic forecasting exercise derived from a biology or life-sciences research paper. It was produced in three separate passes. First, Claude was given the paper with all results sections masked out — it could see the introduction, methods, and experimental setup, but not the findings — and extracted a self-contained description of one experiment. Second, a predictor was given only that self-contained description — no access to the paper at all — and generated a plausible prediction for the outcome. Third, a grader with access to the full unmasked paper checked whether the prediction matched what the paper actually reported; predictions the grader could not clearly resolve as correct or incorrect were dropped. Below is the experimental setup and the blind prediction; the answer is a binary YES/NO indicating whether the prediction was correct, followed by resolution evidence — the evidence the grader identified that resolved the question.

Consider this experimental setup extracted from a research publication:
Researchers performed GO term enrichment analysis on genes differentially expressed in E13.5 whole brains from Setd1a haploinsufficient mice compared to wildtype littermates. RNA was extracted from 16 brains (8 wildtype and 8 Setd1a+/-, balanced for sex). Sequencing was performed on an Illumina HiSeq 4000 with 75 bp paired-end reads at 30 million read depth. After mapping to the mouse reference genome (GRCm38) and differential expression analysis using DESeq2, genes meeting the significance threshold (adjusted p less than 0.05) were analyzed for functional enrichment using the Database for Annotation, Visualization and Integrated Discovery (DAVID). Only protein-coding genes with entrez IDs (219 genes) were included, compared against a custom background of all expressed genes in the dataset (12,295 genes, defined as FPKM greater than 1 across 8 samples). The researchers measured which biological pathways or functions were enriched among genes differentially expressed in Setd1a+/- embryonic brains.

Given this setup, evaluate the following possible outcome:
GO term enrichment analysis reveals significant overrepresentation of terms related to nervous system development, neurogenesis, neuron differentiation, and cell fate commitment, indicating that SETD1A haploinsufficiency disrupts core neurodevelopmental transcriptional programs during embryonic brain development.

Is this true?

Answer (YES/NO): NO